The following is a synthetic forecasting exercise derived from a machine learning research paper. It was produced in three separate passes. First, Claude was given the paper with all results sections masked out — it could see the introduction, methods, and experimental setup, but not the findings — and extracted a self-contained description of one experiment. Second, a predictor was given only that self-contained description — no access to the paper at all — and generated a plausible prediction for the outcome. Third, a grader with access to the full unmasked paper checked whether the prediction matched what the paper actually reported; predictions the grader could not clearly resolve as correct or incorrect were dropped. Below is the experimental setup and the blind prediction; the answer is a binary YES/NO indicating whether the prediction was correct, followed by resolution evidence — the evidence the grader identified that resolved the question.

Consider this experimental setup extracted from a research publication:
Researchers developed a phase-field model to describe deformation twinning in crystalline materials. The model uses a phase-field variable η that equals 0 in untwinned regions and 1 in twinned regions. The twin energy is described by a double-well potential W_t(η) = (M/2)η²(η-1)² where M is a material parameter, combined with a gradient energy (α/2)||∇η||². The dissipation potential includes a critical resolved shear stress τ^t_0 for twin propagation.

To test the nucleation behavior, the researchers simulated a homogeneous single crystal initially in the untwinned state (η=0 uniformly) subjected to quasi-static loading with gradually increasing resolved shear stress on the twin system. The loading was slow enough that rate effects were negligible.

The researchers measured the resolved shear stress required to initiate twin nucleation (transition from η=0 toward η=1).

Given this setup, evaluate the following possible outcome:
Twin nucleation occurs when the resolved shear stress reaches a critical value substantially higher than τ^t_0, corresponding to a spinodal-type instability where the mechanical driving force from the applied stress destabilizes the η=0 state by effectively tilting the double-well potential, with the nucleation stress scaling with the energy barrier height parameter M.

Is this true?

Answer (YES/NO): YES